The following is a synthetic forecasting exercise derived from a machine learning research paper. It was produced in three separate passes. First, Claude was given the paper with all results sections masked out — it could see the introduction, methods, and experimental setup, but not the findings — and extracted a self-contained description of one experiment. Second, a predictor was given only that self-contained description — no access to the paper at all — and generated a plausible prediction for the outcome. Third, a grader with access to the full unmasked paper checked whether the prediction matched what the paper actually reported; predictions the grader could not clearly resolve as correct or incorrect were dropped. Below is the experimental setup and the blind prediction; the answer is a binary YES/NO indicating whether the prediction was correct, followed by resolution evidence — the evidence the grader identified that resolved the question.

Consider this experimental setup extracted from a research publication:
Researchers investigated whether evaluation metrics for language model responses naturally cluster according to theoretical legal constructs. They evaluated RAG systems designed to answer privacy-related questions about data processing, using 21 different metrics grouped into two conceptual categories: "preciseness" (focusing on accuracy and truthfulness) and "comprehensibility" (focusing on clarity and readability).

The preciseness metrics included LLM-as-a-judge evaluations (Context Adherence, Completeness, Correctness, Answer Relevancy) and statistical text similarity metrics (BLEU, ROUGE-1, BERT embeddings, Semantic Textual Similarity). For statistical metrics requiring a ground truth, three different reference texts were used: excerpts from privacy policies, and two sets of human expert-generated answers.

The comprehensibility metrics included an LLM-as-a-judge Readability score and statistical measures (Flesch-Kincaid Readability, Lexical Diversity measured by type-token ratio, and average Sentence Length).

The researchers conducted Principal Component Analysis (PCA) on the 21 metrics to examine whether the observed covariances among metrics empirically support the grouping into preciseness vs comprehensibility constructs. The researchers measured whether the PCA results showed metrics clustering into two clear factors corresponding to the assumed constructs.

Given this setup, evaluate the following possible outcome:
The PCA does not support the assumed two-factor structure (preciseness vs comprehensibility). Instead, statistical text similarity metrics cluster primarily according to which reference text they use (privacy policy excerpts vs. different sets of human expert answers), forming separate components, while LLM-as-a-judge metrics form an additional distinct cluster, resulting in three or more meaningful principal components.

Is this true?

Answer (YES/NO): NO